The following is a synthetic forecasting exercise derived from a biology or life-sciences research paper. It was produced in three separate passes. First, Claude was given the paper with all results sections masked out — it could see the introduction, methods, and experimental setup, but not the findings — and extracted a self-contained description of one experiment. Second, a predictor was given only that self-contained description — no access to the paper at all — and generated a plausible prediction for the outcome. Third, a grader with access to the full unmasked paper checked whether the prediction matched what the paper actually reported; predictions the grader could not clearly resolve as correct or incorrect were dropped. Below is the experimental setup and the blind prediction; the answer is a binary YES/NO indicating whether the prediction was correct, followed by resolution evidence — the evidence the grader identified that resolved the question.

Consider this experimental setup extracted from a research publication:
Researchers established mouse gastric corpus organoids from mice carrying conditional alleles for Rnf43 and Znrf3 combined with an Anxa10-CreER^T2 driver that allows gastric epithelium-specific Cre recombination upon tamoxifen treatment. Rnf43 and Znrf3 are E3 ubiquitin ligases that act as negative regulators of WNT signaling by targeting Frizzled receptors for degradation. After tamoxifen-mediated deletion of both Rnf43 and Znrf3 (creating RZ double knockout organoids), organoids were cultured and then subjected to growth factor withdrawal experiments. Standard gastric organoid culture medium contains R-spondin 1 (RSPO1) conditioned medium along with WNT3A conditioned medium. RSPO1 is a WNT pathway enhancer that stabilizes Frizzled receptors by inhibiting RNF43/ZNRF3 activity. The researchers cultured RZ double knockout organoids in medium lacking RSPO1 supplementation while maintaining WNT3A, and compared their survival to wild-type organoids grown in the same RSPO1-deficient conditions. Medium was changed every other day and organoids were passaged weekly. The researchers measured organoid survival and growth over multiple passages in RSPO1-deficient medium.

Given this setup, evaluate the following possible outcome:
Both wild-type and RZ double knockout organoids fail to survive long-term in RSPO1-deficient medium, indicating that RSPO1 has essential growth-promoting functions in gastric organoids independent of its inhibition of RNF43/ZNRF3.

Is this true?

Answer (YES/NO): NO